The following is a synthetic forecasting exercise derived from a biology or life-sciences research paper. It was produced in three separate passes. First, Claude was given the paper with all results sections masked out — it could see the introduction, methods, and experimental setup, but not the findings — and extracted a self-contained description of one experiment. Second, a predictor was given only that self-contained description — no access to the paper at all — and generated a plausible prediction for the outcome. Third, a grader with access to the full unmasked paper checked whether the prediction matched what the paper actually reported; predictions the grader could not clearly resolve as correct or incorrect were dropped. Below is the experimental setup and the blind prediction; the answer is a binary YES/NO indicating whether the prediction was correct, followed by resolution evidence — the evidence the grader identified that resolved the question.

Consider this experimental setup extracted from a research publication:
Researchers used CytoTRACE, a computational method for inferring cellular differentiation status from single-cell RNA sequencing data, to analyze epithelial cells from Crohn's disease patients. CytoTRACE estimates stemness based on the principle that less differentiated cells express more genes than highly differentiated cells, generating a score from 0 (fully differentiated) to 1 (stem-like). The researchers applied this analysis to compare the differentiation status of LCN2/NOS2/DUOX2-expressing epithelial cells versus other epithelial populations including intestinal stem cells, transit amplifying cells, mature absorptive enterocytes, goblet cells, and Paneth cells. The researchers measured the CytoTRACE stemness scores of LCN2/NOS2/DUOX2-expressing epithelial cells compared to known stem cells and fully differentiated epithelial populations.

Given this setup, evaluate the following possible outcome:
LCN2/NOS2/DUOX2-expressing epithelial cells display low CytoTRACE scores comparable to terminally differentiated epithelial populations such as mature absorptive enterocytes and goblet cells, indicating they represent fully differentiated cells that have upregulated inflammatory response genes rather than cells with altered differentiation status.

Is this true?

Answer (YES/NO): NO